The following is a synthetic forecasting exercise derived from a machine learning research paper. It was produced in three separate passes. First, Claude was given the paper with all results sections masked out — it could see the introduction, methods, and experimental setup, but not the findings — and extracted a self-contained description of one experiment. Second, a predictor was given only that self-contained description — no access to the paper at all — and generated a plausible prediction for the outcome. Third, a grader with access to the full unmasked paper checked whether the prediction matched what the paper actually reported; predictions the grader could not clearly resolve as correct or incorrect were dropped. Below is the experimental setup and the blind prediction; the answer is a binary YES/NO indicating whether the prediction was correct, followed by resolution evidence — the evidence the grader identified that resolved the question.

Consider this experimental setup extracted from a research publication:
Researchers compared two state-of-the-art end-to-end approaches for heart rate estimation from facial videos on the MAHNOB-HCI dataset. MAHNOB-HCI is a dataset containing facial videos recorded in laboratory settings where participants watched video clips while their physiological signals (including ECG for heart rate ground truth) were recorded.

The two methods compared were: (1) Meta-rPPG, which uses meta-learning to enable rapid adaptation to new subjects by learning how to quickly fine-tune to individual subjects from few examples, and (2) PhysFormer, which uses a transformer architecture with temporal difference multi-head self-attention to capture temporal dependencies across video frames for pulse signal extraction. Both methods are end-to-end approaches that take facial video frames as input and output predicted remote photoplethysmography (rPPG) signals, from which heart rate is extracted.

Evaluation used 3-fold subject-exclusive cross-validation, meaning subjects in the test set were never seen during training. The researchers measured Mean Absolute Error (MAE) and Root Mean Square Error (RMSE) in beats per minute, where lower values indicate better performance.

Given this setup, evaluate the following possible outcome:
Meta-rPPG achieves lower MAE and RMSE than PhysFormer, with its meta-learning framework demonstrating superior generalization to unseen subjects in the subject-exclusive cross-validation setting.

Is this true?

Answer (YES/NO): YES